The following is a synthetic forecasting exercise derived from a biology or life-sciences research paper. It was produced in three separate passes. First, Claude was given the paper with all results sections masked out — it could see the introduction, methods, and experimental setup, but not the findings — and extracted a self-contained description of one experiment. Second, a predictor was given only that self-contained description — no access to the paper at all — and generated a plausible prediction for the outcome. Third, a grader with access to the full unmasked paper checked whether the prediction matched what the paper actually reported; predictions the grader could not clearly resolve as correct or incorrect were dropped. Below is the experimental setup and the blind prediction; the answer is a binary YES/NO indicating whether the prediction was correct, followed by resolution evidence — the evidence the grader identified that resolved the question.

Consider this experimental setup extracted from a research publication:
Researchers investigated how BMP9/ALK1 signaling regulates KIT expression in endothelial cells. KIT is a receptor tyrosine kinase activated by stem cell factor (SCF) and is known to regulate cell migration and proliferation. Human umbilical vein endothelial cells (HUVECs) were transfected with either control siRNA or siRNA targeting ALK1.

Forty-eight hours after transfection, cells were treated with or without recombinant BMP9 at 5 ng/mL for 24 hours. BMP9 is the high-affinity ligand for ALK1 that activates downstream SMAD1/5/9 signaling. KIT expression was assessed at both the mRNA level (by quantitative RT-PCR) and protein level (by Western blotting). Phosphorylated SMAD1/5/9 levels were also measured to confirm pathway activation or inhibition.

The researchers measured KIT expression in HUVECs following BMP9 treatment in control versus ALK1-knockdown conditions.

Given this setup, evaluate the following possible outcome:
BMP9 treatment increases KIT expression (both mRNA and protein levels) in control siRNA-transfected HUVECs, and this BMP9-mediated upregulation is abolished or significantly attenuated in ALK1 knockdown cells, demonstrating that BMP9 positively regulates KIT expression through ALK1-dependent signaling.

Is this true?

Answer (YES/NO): NO